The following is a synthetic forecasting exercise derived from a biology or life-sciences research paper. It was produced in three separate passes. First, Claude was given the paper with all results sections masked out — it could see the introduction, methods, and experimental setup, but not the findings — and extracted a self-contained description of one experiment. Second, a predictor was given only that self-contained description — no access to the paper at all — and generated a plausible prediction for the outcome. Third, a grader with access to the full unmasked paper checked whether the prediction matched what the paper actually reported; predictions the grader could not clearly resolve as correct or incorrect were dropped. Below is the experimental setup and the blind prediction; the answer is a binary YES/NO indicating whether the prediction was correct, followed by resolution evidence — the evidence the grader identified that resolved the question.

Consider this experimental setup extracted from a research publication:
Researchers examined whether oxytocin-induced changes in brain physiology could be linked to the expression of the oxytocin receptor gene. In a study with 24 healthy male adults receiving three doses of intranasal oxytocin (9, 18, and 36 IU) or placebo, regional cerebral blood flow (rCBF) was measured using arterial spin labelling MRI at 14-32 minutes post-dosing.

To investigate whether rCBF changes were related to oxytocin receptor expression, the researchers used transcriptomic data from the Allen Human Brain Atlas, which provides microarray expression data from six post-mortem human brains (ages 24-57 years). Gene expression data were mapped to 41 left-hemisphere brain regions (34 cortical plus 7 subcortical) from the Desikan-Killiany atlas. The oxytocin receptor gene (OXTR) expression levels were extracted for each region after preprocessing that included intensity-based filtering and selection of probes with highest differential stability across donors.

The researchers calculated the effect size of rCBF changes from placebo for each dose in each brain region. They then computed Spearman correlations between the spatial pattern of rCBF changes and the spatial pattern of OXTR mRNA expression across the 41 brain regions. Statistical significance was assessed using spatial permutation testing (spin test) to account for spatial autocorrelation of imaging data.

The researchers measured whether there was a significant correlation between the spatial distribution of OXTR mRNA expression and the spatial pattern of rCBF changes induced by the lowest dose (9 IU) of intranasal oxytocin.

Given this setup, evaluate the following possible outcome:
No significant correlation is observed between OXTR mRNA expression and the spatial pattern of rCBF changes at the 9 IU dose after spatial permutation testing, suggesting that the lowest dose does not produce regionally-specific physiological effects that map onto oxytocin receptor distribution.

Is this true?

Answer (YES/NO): NO